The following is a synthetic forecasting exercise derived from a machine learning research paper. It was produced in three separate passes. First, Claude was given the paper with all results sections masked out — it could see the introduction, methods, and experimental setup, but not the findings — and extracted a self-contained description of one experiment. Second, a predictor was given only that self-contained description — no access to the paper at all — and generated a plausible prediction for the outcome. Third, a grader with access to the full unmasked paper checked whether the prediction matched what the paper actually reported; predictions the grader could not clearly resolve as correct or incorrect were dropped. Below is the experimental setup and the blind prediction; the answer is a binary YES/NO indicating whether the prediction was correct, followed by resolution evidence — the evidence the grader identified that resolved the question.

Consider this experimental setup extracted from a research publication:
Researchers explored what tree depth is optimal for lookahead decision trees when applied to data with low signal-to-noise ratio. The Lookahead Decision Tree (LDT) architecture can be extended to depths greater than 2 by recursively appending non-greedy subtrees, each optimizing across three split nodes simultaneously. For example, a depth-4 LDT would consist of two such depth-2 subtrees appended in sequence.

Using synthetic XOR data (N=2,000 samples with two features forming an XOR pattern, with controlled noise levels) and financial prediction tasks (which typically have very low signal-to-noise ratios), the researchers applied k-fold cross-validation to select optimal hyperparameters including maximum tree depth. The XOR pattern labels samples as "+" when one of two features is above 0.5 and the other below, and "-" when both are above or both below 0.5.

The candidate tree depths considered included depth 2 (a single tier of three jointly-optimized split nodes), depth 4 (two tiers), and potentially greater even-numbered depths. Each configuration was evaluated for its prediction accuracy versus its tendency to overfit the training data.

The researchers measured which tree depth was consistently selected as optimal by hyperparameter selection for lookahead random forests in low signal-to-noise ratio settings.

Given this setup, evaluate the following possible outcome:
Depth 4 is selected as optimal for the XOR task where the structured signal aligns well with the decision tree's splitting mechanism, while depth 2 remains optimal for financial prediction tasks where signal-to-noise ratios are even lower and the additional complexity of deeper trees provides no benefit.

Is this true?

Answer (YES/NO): NO